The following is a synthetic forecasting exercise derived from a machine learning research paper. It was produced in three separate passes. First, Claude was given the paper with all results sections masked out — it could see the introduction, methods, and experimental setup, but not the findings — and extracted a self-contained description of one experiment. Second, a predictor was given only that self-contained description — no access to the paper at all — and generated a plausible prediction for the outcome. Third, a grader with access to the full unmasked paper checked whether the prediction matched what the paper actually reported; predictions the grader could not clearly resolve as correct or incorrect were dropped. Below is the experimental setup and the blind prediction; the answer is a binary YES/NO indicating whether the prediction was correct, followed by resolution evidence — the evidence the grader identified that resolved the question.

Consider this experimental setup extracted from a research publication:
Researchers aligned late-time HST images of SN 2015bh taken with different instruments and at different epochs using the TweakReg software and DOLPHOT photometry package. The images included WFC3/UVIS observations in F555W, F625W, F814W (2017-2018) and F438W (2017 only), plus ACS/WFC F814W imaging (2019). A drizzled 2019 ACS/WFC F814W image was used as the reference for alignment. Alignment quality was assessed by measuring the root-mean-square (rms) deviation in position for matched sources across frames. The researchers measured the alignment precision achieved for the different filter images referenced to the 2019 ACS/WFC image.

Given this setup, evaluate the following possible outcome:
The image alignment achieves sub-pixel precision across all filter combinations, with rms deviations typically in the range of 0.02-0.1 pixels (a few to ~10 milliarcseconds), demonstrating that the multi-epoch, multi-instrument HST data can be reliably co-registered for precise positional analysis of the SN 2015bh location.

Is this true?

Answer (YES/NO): NO